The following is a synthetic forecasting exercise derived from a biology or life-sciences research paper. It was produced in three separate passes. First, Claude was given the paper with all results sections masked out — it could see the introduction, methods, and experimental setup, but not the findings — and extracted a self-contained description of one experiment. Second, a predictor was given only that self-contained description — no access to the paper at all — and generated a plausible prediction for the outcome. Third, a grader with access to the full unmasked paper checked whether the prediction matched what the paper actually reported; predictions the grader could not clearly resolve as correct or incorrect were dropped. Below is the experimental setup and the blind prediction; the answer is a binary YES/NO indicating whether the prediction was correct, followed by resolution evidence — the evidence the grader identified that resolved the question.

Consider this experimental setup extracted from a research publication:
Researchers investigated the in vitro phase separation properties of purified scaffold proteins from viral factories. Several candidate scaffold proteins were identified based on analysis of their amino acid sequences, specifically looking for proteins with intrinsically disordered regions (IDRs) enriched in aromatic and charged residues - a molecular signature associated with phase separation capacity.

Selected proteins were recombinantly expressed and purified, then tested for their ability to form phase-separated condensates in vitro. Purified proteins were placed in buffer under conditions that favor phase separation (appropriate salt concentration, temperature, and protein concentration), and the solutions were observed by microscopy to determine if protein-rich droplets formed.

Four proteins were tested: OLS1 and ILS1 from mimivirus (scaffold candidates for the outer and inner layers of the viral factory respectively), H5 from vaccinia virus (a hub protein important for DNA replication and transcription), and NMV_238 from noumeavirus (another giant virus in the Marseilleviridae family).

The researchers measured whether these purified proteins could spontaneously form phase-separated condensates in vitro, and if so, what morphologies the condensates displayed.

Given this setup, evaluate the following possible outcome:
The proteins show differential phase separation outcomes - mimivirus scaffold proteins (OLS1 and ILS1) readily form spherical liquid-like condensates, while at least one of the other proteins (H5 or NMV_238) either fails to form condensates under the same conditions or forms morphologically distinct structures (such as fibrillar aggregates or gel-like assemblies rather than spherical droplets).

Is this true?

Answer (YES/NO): NO